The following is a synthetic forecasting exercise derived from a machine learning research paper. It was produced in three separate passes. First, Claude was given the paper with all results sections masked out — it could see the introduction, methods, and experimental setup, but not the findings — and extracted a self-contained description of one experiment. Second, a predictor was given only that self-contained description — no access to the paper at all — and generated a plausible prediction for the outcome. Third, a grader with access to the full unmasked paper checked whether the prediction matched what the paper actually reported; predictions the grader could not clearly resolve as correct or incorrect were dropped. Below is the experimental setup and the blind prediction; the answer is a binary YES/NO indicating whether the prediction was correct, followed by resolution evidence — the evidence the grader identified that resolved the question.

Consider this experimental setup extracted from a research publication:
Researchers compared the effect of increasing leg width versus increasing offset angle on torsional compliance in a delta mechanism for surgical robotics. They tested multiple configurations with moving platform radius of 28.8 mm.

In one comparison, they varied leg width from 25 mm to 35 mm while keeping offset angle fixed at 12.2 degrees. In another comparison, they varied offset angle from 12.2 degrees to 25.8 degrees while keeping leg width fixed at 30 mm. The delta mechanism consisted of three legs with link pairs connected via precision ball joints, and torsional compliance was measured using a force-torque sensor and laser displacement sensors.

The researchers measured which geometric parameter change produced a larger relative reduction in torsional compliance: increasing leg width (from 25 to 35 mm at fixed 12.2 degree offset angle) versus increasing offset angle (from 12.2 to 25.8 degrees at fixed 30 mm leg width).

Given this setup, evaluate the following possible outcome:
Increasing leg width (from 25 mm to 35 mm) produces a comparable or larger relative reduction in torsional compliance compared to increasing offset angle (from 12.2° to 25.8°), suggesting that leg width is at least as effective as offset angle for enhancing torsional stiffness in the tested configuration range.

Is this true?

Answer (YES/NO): NO